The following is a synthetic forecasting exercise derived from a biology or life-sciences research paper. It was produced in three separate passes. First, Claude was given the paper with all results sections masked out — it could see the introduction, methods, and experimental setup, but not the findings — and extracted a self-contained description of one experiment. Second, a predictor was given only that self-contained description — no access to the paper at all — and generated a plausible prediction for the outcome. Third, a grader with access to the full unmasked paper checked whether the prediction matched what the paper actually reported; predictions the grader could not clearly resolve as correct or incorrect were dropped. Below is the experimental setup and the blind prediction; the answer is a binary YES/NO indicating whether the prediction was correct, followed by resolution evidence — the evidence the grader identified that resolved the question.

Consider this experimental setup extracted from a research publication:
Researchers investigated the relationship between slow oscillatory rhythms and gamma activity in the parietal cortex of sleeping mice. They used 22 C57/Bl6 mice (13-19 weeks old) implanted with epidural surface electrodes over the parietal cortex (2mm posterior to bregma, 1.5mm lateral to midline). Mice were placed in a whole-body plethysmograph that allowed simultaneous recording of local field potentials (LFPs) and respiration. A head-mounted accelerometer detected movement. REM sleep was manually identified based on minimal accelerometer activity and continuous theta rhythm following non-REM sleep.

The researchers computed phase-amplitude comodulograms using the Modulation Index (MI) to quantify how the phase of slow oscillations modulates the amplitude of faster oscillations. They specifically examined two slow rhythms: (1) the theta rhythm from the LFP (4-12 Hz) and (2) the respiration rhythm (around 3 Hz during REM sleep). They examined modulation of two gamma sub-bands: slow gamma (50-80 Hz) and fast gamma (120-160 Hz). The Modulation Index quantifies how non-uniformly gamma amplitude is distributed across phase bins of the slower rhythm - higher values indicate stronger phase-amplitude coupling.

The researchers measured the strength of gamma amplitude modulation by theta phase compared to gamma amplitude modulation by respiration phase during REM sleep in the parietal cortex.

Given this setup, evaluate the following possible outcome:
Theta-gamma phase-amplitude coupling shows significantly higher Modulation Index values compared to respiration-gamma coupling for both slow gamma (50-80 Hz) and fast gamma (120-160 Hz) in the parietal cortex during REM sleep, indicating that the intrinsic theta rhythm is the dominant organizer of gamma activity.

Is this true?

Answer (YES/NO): YES